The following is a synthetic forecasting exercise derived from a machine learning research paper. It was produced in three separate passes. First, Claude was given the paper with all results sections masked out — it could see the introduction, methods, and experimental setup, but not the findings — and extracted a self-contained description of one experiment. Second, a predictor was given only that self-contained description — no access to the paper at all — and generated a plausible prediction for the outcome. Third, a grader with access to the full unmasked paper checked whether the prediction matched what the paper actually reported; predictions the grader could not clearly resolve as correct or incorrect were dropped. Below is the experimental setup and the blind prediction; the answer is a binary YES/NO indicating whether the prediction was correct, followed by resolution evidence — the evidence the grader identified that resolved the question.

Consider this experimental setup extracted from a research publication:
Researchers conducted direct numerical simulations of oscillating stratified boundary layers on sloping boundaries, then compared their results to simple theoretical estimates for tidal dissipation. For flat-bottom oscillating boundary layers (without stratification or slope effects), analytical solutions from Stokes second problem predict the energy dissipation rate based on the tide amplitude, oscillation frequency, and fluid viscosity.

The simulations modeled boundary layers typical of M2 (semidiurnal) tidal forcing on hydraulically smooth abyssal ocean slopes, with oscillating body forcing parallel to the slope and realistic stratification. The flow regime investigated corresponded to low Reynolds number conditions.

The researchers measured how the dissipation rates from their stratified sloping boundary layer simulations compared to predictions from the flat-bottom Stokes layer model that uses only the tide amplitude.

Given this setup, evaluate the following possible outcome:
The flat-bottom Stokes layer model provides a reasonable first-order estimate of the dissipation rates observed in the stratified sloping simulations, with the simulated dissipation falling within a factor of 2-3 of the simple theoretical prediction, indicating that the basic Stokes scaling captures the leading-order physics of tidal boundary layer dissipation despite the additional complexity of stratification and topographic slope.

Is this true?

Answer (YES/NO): NO